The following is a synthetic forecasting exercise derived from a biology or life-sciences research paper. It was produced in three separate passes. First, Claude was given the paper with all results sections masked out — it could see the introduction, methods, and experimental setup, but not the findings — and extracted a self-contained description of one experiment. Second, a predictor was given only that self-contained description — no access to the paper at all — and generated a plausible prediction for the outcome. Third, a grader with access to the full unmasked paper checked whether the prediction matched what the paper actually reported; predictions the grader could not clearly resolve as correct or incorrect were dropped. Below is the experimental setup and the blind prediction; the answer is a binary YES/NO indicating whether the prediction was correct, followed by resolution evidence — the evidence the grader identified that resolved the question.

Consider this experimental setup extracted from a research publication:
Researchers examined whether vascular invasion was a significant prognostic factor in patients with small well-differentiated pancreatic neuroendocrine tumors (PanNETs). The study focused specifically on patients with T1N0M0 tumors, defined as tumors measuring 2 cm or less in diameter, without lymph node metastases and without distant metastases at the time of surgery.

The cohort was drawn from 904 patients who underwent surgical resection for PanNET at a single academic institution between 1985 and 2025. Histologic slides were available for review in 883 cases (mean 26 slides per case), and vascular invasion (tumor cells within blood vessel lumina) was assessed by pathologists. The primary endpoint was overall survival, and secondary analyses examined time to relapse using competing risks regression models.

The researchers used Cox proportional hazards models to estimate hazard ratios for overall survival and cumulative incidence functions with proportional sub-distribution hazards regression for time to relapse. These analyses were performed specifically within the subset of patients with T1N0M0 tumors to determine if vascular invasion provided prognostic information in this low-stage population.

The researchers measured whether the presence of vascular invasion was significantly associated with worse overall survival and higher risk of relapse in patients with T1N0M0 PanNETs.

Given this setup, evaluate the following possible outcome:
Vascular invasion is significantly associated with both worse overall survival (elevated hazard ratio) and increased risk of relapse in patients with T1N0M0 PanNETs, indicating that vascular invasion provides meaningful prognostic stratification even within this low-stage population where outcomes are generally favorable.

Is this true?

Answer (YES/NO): YES